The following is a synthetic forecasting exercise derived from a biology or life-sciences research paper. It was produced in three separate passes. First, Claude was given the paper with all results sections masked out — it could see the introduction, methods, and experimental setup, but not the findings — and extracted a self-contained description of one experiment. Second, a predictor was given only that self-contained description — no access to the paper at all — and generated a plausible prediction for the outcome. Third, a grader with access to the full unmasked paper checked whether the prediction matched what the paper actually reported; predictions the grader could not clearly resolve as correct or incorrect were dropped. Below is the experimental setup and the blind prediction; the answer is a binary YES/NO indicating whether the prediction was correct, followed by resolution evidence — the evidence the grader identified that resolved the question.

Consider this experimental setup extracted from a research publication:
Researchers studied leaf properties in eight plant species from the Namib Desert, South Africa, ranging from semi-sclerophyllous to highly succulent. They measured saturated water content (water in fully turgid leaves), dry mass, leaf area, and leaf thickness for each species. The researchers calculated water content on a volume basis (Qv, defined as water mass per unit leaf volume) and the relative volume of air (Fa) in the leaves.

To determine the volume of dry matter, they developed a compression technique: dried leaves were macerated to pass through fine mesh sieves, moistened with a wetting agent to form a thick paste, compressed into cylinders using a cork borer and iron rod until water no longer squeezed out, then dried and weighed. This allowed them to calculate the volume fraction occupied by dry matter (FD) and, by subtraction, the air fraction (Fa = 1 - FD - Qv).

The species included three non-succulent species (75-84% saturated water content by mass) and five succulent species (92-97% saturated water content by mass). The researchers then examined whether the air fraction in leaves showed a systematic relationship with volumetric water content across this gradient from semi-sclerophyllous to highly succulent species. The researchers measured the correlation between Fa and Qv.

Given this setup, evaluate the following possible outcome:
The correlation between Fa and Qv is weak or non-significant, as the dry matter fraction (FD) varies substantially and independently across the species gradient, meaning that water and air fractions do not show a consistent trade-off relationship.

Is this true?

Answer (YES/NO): NO